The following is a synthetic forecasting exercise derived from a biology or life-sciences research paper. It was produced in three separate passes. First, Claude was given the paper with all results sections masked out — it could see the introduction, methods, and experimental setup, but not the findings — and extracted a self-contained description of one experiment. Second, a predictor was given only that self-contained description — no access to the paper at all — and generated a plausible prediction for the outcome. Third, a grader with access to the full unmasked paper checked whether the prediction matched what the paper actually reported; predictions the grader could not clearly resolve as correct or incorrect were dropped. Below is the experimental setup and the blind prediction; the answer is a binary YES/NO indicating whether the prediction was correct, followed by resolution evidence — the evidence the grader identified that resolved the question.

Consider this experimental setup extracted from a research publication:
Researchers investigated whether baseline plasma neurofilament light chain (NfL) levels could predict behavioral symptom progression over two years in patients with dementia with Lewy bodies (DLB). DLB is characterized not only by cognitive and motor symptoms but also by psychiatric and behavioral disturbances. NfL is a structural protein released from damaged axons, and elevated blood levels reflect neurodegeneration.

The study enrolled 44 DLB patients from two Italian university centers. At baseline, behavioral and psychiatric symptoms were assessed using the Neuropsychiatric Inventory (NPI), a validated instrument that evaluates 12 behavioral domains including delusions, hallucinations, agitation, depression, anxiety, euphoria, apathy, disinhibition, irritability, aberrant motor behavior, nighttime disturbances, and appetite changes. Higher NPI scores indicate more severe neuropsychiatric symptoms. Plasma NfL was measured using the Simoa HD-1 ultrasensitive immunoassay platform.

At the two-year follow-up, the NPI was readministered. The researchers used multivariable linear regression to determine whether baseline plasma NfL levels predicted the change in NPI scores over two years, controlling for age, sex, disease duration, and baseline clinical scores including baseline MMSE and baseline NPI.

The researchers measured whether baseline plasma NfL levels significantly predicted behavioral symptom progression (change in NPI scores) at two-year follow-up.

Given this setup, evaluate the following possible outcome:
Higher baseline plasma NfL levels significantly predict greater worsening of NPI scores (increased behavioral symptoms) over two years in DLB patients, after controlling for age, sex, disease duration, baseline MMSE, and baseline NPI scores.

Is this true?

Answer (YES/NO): NO